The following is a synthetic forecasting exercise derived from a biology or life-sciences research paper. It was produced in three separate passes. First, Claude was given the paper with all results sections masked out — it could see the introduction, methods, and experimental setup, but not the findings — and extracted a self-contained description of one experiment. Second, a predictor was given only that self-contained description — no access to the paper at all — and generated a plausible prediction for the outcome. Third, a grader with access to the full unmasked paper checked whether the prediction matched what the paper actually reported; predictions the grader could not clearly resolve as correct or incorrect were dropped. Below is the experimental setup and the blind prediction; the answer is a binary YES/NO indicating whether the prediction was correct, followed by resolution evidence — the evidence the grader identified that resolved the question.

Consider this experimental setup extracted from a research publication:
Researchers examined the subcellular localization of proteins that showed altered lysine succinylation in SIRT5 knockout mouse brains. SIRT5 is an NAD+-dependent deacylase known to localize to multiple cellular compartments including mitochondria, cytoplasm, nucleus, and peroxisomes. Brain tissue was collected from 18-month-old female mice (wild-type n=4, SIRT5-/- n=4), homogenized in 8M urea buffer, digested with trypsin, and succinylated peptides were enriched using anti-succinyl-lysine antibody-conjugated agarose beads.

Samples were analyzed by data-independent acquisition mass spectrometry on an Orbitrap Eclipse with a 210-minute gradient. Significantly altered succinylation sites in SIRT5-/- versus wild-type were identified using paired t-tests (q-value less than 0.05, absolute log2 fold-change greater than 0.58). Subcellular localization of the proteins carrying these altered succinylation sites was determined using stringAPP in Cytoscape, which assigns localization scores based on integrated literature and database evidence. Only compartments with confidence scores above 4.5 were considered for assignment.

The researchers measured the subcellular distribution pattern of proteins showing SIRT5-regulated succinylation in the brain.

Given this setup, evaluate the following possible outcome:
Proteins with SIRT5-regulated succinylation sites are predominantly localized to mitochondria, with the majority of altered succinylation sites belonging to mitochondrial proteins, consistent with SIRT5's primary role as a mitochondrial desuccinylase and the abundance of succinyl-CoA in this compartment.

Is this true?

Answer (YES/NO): YES